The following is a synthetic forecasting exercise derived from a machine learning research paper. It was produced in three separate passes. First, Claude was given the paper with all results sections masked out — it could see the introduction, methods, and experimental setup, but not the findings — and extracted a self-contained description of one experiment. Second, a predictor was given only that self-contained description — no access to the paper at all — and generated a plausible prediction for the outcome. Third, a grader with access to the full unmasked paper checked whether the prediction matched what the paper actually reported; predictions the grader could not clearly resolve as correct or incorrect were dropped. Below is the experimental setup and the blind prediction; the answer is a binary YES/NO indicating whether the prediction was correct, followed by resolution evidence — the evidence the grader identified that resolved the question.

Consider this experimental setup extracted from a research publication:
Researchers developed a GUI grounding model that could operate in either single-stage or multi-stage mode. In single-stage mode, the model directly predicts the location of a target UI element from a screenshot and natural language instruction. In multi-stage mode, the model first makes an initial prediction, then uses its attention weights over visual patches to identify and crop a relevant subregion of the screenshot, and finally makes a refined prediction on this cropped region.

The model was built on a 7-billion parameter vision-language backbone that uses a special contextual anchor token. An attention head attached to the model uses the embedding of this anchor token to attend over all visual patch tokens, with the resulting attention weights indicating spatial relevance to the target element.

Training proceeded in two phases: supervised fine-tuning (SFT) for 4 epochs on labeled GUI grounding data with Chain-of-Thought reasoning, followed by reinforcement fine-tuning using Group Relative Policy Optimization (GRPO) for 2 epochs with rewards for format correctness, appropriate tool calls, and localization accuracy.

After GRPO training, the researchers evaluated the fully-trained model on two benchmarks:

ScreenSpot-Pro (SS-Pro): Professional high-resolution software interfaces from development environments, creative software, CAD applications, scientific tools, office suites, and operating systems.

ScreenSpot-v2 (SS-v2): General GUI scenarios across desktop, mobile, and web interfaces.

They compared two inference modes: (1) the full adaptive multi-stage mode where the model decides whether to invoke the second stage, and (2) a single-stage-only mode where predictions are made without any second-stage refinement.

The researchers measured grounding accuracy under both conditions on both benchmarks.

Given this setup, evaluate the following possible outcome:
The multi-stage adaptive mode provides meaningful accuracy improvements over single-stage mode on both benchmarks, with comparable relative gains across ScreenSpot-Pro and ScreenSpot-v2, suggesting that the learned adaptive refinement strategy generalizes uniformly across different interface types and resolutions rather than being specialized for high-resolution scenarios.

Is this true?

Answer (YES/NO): NO